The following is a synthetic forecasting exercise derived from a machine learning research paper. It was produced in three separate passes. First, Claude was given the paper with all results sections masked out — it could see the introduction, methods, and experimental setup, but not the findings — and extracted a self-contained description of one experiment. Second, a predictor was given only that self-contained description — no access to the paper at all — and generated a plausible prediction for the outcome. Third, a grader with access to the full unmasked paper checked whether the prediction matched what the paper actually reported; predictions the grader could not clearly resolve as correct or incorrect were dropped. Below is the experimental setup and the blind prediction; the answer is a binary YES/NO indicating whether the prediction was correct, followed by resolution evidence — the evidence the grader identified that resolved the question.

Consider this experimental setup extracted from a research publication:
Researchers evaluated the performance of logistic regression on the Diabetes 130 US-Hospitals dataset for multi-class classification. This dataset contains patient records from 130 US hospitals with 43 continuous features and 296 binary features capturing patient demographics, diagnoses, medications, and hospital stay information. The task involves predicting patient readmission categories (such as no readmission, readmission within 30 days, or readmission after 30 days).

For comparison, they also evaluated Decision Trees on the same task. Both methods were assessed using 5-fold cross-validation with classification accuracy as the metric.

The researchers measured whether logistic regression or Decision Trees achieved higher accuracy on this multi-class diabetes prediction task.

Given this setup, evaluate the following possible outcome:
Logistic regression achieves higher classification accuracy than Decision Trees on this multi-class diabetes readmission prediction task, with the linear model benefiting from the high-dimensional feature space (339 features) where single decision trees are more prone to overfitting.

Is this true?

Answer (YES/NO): YES